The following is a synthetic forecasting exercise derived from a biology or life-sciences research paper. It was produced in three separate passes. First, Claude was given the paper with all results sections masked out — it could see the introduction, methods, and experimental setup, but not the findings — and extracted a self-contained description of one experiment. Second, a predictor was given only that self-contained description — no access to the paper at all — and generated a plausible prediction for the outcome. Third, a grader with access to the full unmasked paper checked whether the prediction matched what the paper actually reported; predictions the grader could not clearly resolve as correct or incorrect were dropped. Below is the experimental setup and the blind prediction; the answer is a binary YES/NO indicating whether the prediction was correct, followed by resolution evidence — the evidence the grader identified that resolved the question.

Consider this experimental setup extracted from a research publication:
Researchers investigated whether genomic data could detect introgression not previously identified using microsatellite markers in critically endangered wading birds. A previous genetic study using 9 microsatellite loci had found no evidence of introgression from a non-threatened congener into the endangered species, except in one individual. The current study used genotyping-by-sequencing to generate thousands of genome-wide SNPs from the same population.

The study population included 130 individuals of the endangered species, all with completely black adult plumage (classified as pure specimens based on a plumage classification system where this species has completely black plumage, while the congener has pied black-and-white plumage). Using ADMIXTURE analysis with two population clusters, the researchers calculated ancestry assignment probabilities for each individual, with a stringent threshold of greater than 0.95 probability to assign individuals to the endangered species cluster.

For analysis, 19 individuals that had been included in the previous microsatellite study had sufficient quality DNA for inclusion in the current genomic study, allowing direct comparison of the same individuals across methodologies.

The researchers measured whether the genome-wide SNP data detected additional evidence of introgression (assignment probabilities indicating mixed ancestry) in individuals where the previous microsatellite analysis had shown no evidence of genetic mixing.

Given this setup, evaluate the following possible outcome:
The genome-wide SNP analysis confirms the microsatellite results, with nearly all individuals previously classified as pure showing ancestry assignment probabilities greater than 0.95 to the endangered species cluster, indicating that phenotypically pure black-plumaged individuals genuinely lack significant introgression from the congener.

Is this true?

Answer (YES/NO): YES